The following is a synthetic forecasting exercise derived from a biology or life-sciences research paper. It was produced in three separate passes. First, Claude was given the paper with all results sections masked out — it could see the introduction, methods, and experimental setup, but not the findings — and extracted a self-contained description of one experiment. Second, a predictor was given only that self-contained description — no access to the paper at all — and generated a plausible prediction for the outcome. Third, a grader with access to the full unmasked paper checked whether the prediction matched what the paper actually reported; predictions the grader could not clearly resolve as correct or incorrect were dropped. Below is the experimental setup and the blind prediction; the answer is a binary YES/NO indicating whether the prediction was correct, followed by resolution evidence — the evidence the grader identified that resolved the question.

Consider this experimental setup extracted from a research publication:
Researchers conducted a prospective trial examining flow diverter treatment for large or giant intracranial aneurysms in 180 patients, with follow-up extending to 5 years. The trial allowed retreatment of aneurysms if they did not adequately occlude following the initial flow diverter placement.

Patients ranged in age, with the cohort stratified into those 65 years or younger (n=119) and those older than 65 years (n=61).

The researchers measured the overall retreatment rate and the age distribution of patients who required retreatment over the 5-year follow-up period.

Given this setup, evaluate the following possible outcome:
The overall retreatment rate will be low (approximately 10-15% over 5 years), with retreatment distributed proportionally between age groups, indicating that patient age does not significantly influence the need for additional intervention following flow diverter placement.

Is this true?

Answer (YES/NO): NO